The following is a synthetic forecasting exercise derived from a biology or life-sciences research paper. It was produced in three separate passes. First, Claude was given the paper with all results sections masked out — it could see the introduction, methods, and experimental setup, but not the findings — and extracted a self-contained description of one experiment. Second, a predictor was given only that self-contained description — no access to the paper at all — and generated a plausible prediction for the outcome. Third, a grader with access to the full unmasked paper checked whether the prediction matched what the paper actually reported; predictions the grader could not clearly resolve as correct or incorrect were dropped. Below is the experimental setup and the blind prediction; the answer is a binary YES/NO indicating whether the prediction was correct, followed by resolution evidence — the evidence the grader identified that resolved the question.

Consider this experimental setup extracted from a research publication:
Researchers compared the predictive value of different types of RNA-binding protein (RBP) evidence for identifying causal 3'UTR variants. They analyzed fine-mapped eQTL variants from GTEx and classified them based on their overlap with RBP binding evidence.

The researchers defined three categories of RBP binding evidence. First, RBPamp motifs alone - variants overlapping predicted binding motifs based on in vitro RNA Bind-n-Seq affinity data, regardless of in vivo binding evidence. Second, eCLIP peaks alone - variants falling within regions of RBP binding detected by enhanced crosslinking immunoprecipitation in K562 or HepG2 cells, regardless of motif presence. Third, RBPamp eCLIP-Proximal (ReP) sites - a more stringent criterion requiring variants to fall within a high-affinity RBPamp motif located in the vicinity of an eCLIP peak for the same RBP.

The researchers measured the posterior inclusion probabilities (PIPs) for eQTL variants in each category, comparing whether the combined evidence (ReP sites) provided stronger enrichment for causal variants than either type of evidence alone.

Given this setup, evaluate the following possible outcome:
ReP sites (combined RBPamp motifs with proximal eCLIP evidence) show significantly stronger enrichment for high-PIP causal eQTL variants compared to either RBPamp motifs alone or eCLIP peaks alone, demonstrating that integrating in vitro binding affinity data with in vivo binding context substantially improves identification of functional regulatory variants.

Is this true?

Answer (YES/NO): YES